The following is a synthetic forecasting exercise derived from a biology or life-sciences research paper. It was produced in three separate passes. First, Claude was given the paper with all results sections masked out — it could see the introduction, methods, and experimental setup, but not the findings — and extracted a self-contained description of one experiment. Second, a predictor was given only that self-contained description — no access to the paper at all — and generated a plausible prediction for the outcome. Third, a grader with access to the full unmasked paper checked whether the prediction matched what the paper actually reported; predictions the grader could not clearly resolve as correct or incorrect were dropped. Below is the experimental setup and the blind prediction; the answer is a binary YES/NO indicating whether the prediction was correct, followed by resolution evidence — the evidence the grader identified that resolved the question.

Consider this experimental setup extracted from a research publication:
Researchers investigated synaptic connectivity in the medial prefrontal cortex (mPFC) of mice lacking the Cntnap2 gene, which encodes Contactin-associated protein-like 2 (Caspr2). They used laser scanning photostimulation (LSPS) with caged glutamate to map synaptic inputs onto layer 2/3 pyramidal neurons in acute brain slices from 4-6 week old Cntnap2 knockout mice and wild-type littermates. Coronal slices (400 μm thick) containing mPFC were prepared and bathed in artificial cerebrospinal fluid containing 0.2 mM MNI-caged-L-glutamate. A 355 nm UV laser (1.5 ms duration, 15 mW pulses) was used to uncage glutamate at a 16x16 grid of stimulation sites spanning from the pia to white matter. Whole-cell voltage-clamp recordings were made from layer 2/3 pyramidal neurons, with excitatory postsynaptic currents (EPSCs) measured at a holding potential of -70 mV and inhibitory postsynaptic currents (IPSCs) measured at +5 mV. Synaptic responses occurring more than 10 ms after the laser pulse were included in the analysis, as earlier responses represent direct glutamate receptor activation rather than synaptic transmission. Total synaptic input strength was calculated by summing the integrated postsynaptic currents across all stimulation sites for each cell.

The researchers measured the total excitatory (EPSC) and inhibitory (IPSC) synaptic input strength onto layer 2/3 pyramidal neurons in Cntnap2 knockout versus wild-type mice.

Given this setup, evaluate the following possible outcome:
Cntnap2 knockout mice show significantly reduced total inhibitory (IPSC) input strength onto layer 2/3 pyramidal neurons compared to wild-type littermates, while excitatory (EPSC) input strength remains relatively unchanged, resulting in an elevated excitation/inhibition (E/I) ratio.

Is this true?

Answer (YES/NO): NO